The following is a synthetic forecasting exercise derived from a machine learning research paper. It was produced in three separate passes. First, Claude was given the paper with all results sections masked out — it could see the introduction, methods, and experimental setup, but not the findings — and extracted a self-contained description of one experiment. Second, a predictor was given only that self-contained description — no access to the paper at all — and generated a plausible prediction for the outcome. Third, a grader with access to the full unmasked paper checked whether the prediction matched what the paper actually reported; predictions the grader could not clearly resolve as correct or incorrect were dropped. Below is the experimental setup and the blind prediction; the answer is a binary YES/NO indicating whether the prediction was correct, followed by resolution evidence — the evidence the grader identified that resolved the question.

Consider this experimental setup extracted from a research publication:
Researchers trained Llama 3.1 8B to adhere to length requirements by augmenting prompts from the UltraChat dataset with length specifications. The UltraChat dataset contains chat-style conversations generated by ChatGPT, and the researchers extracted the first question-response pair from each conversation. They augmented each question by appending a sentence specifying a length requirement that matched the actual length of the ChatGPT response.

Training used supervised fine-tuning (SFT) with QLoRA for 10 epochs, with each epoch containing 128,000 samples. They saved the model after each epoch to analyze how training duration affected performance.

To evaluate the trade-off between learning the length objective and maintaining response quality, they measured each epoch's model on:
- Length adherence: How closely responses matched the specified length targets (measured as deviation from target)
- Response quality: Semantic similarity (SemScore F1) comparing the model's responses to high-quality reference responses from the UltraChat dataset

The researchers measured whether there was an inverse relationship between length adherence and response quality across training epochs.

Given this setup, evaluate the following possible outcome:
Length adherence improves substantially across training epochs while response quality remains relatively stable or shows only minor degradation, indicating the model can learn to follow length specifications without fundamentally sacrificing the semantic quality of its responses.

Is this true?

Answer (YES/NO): YES